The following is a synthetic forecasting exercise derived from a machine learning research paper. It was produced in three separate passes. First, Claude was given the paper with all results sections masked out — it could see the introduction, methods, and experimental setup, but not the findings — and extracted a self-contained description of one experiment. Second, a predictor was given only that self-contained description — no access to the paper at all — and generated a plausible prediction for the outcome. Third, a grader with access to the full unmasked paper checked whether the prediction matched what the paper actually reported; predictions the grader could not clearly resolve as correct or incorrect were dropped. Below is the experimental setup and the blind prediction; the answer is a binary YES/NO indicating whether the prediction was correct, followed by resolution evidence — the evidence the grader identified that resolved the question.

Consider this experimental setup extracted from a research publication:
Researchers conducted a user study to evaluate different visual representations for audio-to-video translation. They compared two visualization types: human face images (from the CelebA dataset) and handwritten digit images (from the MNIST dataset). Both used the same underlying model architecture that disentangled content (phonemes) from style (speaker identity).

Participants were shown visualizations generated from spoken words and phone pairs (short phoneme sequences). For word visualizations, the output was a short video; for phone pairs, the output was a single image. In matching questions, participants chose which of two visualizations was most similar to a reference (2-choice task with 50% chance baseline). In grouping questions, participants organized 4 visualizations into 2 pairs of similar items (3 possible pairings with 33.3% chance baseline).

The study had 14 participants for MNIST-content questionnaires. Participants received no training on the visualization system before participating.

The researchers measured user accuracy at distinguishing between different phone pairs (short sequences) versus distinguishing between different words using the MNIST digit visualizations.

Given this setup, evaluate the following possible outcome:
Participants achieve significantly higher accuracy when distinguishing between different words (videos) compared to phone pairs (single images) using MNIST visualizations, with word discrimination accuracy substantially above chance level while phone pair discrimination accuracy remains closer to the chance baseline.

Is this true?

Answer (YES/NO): NO